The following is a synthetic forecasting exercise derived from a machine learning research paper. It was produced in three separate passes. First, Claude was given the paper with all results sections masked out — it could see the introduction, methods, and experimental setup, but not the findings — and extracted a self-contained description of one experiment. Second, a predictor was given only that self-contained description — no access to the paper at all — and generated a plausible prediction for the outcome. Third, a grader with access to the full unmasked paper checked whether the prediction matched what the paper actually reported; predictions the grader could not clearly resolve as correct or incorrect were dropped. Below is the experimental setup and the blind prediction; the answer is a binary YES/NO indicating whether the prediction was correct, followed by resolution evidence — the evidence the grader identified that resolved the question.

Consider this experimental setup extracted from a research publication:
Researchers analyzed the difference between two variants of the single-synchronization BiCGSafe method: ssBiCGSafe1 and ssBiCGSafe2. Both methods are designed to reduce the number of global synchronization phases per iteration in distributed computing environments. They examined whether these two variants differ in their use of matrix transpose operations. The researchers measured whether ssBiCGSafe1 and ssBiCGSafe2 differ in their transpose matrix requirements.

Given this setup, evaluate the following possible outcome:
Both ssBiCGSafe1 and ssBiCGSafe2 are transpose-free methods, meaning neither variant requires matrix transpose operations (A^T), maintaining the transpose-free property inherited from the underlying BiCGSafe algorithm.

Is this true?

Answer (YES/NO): NO